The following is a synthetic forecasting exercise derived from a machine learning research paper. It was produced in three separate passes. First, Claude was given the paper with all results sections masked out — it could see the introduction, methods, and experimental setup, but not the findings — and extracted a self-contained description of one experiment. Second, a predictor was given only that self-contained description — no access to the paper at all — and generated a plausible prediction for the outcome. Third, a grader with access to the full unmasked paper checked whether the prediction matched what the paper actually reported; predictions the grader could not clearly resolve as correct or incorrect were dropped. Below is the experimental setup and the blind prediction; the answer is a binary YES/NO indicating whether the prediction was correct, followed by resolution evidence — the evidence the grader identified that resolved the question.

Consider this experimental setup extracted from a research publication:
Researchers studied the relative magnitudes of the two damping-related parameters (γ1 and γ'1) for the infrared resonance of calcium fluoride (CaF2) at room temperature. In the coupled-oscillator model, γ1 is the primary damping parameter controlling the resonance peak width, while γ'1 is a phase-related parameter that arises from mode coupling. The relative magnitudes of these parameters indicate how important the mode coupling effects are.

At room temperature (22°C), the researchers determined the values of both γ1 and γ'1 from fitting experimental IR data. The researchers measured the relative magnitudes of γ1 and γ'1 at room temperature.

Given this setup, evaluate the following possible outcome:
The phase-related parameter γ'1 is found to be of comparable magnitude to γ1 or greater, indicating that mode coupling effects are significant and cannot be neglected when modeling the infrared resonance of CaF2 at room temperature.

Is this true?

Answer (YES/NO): NO